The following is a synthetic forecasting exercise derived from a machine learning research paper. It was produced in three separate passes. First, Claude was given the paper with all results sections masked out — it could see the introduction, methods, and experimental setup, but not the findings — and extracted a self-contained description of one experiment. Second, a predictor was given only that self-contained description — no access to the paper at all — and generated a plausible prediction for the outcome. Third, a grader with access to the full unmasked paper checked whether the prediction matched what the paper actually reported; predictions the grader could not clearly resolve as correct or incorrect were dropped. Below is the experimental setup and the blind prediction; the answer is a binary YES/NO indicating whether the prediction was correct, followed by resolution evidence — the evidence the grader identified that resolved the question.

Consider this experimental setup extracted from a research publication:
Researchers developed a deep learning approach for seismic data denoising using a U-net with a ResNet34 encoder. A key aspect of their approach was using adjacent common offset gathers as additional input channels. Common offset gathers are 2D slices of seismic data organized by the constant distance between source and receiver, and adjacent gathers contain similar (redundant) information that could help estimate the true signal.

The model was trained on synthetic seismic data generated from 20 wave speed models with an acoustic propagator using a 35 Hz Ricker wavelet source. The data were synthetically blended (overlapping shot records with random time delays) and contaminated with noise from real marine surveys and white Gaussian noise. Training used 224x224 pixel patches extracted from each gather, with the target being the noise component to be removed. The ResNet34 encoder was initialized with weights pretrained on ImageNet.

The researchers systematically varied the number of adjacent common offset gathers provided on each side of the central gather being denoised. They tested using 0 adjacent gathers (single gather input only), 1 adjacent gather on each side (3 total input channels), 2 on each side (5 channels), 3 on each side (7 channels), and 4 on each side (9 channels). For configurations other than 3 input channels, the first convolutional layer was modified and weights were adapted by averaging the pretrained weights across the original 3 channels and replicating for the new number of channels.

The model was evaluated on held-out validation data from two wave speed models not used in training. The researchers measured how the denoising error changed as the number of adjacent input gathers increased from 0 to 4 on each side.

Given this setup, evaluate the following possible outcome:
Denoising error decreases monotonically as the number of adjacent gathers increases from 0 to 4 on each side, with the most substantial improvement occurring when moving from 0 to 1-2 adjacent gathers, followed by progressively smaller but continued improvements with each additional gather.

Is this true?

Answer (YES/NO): NO